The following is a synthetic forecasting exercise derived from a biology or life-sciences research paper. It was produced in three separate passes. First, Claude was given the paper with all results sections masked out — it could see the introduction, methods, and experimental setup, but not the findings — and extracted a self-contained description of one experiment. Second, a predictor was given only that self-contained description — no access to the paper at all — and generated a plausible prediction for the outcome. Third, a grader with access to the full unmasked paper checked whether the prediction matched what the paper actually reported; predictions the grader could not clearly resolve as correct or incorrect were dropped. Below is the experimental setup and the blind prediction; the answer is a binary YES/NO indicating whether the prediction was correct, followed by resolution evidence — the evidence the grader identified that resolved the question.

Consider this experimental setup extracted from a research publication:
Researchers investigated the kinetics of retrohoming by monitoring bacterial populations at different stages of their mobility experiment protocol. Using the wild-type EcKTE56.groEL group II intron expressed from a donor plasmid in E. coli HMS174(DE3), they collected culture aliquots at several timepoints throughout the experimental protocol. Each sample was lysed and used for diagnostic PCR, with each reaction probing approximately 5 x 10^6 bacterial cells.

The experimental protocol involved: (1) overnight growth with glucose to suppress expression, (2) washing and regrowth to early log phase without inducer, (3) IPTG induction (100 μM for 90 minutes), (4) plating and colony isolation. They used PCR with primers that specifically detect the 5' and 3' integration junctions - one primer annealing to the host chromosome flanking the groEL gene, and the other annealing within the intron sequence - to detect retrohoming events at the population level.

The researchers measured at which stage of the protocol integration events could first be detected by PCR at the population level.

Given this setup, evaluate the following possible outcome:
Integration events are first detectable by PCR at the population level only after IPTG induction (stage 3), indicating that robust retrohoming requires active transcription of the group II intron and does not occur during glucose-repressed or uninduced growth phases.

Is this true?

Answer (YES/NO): NO